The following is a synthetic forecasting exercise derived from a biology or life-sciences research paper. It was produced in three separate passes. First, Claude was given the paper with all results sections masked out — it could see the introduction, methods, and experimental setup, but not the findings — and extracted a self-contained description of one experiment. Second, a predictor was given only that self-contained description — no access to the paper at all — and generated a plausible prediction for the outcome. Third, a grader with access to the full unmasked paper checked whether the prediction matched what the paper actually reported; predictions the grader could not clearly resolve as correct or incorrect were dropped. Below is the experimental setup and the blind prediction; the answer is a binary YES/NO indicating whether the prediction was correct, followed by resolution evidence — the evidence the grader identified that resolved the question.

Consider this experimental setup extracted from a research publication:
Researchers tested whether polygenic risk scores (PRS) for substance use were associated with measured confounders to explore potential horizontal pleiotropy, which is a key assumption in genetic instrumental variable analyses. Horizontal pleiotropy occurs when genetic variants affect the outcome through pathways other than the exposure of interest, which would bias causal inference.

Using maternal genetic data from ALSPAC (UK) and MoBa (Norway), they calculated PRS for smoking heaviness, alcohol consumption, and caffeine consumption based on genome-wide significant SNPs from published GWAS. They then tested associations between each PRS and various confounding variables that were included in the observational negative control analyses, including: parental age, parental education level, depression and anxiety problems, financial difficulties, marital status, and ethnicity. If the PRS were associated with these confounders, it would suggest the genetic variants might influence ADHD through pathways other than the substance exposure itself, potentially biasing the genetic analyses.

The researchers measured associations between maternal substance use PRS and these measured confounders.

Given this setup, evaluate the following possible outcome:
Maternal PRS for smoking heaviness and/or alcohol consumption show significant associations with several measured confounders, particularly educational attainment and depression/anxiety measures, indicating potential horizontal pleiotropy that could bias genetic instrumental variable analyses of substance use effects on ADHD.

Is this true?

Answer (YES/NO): NO